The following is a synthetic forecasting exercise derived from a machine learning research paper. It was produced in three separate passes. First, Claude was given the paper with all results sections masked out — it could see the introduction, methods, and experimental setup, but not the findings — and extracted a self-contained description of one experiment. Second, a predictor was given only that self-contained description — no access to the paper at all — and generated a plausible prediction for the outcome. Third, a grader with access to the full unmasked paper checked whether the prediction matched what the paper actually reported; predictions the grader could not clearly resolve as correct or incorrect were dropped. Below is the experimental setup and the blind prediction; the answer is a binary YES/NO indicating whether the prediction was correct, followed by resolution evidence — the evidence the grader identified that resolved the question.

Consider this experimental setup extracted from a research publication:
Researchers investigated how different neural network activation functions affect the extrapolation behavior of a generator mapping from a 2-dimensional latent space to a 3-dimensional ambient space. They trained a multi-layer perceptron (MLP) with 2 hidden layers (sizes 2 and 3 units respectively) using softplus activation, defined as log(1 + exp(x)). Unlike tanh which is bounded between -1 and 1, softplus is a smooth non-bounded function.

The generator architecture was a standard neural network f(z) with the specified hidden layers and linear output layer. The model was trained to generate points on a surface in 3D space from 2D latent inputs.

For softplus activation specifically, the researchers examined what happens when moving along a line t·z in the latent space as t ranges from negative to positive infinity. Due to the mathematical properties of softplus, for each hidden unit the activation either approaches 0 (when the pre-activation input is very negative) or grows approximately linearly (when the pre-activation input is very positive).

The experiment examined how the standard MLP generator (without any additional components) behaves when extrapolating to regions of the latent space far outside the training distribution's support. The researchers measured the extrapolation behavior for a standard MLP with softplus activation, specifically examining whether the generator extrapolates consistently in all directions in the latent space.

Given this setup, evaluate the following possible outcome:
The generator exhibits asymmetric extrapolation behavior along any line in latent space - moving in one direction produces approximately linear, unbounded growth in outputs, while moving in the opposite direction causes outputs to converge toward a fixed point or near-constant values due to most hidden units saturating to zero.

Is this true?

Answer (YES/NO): YES